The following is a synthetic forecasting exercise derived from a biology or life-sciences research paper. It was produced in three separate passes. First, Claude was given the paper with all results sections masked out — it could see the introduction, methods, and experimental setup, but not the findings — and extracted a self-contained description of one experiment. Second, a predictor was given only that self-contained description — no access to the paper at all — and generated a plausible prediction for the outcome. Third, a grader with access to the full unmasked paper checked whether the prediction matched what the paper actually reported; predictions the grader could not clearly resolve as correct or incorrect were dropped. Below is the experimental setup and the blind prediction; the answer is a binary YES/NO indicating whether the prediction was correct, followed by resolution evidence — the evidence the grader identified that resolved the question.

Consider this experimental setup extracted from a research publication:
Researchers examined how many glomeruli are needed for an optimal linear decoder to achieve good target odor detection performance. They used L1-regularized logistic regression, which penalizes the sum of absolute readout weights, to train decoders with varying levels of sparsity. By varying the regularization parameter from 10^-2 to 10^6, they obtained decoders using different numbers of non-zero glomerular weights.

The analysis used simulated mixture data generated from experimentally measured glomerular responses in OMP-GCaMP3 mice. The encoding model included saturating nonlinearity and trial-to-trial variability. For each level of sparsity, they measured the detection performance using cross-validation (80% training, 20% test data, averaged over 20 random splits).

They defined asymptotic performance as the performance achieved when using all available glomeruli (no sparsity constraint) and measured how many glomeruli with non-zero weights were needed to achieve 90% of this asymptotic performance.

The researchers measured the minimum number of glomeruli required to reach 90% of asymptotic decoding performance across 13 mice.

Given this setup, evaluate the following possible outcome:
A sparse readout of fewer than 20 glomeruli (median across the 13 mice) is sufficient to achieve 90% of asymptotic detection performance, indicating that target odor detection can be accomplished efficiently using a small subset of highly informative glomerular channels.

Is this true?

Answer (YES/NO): YES